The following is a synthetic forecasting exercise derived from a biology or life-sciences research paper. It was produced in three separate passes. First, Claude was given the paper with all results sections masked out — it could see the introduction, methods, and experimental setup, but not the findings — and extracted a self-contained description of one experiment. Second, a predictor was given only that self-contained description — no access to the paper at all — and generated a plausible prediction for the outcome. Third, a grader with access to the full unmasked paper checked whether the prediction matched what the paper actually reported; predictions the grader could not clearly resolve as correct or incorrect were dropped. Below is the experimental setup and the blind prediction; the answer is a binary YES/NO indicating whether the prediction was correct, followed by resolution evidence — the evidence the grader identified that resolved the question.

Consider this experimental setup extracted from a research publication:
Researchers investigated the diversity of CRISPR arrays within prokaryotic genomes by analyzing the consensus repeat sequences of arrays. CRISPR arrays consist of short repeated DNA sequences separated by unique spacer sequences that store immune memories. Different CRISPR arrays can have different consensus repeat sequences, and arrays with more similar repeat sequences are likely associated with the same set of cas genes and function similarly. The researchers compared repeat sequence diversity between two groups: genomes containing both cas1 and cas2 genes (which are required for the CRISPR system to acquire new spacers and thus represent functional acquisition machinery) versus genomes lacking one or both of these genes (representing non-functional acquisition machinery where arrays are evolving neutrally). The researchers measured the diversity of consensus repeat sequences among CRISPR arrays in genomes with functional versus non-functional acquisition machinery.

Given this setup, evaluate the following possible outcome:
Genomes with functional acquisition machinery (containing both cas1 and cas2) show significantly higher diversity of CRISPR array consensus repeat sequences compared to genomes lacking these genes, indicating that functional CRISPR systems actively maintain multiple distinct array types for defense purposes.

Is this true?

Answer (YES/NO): YES